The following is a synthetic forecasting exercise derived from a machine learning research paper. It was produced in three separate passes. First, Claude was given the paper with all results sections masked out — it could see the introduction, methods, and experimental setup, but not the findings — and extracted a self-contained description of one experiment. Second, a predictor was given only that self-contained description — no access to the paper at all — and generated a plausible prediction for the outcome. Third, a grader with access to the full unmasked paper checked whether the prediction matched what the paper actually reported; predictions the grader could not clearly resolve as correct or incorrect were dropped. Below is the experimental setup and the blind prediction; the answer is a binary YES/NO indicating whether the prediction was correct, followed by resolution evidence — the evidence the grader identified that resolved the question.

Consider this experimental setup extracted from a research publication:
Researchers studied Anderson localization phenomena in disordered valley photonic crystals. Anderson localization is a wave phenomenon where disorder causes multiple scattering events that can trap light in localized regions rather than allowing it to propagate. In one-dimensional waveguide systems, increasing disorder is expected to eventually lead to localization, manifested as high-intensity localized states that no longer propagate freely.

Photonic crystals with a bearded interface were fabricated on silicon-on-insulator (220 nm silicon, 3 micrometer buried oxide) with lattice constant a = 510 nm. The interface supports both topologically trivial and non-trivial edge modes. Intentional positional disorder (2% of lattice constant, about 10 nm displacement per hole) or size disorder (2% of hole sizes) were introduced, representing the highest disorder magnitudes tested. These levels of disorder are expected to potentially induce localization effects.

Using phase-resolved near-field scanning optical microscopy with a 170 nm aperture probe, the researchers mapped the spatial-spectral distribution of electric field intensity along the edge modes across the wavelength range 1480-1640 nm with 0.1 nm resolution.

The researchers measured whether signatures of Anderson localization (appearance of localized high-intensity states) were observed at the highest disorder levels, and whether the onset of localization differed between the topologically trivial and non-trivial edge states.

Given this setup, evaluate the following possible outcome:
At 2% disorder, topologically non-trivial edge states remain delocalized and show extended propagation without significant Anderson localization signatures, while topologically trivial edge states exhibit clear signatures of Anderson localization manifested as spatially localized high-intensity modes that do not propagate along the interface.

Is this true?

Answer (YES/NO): NO